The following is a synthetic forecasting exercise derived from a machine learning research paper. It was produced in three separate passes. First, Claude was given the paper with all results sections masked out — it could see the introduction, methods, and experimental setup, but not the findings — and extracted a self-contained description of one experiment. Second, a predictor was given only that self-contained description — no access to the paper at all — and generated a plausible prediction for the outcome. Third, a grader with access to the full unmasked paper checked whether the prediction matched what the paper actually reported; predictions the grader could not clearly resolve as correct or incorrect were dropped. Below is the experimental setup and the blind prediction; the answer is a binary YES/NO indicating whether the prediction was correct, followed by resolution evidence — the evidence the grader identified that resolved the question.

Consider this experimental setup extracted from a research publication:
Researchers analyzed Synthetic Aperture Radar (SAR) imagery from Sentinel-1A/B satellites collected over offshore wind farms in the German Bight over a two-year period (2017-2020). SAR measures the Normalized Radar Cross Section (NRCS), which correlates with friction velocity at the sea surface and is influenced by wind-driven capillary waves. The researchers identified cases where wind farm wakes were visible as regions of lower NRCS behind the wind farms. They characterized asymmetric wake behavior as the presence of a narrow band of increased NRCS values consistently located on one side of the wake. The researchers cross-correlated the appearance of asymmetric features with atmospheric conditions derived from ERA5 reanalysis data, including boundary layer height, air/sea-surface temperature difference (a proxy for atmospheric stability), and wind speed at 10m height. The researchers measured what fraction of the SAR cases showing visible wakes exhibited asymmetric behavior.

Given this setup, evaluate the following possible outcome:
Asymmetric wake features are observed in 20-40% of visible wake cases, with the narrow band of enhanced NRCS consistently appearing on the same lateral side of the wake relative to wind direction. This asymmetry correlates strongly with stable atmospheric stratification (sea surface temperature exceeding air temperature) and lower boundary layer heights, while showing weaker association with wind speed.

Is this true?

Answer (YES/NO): NO